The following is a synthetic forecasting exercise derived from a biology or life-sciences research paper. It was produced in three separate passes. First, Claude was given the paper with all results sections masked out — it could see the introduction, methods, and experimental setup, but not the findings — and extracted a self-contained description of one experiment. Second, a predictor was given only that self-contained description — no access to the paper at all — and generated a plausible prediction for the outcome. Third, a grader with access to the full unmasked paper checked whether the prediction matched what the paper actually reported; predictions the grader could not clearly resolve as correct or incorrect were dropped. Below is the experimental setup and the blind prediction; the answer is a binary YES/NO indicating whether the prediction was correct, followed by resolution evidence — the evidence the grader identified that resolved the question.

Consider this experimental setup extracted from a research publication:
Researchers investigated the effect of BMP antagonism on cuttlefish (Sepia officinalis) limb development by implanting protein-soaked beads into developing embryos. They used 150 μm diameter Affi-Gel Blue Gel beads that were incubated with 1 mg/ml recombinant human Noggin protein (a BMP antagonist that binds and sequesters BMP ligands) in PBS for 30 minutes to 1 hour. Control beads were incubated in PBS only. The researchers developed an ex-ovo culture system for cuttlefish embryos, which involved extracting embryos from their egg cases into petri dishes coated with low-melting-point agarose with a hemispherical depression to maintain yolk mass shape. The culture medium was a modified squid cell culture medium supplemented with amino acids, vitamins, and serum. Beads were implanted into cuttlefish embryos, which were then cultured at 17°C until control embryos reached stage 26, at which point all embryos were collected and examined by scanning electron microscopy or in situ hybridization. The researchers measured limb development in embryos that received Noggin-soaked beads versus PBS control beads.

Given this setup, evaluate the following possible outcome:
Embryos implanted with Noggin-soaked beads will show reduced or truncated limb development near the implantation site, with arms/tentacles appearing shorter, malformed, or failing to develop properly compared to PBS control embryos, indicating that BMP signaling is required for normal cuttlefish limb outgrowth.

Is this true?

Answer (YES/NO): NO